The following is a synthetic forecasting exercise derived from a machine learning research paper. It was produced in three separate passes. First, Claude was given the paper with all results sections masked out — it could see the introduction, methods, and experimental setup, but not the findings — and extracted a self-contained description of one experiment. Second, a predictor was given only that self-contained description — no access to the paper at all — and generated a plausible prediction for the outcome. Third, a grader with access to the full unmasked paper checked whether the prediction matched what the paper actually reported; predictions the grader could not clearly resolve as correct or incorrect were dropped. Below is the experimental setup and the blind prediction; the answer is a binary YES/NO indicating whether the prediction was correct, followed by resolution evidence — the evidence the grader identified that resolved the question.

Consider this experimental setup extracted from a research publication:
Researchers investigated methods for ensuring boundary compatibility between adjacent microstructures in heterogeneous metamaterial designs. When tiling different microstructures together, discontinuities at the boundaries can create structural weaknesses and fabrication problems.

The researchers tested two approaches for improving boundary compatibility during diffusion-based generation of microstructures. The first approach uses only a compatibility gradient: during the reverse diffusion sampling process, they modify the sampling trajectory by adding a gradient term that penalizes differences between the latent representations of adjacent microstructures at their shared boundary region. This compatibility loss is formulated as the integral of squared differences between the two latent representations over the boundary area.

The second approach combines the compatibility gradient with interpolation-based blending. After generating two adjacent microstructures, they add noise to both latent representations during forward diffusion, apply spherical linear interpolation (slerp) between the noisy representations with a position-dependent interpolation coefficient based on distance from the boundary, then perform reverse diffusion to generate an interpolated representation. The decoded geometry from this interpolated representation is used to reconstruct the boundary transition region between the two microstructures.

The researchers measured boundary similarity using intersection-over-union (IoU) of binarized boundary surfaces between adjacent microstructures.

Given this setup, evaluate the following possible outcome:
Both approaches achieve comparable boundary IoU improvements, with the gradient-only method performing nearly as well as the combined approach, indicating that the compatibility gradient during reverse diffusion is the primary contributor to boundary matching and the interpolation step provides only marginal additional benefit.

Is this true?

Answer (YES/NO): NO